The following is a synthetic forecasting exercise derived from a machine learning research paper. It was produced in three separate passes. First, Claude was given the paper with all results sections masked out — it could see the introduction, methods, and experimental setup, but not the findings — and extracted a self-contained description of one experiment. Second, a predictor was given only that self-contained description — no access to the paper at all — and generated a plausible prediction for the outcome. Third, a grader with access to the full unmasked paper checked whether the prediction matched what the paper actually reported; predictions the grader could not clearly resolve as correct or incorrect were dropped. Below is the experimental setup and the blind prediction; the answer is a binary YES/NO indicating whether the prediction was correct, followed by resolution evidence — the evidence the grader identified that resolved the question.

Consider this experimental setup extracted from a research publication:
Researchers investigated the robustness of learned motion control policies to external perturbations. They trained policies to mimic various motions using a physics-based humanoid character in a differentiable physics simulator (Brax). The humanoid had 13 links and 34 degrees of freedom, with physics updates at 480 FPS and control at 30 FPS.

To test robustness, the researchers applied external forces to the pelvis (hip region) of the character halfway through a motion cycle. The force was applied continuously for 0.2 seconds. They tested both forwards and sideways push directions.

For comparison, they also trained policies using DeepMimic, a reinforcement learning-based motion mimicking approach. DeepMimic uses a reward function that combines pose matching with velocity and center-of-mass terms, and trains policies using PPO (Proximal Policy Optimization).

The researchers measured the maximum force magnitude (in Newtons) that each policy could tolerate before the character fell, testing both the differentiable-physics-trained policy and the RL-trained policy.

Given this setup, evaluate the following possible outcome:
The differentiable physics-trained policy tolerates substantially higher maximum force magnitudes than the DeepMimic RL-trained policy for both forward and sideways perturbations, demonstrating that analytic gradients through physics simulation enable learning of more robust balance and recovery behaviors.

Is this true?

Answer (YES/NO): NO